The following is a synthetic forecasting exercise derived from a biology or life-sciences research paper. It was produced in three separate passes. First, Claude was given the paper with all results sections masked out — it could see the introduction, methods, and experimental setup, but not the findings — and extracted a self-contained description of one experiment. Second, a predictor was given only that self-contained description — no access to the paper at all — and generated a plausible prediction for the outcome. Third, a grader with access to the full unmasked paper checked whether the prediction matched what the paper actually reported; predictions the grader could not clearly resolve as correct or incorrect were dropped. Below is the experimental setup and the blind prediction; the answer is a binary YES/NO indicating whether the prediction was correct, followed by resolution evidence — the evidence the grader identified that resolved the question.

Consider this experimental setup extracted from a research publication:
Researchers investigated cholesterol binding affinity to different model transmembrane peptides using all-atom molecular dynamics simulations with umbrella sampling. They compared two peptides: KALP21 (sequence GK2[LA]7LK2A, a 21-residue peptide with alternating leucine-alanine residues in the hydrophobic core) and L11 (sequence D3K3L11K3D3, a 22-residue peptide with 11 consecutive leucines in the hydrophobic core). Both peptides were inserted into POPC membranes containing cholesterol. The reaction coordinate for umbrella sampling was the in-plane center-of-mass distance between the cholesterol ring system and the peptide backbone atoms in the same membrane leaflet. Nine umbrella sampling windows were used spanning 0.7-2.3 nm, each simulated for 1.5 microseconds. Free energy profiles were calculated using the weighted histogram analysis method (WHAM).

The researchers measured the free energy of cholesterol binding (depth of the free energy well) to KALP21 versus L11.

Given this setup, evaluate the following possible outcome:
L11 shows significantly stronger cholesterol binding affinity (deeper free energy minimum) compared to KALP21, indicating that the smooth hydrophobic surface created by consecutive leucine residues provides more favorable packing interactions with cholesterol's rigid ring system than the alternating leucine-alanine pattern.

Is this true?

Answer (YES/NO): NO